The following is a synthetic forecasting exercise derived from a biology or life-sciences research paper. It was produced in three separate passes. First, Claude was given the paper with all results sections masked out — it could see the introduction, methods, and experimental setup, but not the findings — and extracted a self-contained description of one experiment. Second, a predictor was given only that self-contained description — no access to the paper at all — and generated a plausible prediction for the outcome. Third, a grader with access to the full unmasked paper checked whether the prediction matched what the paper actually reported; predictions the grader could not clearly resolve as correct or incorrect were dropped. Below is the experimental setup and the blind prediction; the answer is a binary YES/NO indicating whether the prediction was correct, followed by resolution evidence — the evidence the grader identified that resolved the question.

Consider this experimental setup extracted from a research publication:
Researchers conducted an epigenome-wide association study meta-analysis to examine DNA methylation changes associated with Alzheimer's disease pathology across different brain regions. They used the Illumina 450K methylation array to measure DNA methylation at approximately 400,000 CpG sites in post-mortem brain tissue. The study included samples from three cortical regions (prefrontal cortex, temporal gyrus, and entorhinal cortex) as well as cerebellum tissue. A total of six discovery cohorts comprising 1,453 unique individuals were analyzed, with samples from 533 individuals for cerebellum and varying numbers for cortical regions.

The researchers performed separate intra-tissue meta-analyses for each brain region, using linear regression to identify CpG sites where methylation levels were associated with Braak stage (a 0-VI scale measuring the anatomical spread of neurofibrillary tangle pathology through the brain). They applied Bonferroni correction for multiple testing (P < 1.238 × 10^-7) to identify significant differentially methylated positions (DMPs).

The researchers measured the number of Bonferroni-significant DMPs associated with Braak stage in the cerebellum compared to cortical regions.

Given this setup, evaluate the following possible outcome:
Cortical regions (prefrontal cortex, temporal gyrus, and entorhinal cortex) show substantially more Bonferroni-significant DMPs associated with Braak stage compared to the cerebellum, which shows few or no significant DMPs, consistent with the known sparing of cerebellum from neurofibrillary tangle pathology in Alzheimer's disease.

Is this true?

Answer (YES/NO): YES